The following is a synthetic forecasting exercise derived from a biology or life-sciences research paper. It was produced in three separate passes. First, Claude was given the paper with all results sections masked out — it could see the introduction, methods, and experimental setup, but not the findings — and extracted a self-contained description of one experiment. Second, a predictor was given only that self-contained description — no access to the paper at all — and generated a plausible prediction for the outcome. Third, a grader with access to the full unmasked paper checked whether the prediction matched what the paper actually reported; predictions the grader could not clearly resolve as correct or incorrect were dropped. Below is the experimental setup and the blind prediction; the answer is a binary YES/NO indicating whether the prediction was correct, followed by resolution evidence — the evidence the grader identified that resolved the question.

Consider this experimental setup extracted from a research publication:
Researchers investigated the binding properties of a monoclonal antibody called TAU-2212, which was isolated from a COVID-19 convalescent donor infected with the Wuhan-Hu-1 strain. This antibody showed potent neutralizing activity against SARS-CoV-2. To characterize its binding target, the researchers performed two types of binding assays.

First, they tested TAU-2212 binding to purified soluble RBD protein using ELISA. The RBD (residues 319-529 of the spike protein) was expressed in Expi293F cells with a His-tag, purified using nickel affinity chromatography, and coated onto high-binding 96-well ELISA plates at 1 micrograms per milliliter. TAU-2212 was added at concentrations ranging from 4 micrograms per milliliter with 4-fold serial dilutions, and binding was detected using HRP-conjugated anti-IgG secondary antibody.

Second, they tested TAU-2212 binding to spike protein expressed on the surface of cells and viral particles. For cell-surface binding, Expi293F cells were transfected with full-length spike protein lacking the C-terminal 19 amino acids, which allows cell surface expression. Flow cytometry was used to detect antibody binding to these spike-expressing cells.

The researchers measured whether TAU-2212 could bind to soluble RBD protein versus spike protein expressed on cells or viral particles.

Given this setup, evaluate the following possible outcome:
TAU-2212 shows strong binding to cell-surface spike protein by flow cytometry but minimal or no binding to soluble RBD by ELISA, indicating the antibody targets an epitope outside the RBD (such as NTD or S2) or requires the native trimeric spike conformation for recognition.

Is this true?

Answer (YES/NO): YES